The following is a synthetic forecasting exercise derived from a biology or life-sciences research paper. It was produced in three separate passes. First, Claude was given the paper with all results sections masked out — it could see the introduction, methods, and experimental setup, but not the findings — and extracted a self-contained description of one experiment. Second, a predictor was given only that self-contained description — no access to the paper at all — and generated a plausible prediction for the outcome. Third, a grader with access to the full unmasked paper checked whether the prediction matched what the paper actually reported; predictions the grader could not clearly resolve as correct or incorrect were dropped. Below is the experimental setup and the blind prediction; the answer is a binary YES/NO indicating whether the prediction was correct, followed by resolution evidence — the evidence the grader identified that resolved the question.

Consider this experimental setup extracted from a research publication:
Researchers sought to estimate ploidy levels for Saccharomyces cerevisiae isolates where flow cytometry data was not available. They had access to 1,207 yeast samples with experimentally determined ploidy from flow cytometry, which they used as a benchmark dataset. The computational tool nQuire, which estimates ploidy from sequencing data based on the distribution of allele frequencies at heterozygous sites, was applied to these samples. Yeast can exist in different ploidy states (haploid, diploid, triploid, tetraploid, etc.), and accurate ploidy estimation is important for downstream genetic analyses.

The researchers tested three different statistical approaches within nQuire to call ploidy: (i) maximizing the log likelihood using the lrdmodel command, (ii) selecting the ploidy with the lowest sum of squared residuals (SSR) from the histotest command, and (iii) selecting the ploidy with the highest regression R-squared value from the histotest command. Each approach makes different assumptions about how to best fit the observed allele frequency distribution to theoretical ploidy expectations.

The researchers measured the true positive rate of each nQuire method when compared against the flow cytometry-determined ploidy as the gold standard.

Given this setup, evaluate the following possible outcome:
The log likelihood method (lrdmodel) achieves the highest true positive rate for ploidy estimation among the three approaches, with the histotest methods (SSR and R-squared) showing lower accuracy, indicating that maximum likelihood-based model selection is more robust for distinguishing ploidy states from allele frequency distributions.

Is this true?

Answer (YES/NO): NO